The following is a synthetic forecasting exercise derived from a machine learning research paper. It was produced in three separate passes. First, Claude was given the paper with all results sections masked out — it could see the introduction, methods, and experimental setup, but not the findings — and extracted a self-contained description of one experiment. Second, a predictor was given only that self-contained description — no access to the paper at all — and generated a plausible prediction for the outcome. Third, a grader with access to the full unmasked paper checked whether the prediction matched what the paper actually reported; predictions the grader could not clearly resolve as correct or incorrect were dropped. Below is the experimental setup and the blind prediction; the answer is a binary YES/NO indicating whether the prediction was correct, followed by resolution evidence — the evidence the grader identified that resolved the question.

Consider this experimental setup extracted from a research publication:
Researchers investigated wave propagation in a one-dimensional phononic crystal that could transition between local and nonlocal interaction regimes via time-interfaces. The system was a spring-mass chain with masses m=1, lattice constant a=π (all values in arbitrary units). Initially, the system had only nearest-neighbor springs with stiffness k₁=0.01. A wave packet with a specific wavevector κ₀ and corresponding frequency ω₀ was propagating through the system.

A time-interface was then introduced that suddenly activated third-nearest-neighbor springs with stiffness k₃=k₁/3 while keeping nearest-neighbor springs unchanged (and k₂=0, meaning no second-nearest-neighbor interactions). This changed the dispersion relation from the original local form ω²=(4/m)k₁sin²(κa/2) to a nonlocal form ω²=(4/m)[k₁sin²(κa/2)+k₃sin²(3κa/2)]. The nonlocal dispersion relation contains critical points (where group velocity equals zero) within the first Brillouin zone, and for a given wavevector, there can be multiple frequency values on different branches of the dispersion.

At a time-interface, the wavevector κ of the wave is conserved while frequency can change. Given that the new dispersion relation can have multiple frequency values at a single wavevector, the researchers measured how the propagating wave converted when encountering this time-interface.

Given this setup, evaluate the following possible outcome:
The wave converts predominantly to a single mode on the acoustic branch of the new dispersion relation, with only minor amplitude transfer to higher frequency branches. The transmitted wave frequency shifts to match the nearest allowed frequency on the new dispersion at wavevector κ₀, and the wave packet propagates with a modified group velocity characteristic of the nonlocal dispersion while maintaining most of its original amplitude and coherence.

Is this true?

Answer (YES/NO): NO